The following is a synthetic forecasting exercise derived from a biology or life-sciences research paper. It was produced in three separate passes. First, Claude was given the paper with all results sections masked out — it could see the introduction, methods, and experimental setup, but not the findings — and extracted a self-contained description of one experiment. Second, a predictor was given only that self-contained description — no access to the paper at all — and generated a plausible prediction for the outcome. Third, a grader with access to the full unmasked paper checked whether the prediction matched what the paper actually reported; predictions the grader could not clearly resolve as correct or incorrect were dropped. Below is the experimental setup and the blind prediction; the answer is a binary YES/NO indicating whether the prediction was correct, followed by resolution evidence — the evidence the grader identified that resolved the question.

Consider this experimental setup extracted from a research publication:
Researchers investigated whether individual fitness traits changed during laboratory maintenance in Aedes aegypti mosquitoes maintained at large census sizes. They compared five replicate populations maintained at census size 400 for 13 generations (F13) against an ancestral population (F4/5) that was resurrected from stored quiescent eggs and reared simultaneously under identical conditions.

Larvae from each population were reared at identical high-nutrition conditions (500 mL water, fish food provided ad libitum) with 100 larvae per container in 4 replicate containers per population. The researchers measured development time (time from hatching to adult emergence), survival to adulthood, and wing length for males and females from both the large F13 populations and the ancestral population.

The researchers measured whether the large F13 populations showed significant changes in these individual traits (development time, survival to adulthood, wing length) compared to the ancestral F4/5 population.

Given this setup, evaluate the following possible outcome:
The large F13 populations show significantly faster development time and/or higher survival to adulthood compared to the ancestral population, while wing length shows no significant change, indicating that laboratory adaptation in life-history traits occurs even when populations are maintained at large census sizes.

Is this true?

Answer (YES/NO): NO